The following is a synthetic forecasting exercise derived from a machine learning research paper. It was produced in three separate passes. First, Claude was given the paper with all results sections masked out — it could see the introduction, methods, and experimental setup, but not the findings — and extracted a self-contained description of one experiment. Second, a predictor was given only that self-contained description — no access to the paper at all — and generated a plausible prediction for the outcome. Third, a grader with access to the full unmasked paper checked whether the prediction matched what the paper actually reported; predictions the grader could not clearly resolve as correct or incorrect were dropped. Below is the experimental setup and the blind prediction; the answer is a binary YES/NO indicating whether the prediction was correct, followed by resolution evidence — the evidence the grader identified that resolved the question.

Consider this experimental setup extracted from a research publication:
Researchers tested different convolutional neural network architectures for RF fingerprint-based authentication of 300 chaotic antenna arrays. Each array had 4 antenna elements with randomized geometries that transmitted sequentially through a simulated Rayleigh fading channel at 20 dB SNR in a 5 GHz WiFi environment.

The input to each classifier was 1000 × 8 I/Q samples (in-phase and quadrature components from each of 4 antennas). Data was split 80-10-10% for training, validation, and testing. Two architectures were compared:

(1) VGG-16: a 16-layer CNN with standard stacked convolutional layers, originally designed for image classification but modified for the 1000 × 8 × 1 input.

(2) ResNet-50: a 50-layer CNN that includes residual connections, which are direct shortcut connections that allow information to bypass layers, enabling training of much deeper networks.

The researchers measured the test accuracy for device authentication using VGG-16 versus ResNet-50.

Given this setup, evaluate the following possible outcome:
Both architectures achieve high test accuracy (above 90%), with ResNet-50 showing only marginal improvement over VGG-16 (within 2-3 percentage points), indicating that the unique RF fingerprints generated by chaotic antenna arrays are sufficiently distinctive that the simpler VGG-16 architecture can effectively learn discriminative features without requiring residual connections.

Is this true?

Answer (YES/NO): NO